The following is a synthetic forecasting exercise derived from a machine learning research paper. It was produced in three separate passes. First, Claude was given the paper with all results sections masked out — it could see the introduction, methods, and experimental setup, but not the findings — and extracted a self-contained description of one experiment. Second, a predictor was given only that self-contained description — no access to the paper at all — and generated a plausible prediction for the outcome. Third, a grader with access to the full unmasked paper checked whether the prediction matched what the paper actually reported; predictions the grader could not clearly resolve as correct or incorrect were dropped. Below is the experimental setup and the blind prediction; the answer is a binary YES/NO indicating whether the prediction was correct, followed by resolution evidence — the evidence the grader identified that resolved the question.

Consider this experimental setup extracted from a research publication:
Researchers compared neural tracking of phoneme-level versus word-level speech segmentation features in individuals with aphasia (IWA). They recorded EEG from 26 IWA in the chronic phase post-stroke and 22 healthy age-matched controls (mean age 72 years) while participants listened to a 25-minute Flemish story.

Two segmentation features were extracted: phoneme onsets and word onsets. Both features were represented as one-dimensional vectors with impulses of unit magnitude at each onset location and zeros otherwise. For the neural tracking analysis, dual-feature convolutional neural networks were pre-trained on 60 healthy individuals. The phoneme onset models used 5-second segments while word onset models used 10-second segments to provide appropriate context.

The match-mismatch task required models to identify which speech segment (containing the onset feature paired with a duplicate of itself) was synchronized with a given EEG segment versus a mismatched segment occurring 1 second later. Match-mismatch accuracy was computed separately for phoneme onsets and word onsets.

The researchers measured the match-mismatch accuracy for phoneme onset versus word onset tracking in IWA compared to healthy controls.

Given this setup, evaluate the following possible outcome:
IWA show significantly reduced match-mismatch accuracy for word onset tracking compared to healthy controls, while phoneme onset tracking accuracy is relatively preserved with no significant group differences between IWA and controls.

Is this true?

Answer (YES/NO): NO